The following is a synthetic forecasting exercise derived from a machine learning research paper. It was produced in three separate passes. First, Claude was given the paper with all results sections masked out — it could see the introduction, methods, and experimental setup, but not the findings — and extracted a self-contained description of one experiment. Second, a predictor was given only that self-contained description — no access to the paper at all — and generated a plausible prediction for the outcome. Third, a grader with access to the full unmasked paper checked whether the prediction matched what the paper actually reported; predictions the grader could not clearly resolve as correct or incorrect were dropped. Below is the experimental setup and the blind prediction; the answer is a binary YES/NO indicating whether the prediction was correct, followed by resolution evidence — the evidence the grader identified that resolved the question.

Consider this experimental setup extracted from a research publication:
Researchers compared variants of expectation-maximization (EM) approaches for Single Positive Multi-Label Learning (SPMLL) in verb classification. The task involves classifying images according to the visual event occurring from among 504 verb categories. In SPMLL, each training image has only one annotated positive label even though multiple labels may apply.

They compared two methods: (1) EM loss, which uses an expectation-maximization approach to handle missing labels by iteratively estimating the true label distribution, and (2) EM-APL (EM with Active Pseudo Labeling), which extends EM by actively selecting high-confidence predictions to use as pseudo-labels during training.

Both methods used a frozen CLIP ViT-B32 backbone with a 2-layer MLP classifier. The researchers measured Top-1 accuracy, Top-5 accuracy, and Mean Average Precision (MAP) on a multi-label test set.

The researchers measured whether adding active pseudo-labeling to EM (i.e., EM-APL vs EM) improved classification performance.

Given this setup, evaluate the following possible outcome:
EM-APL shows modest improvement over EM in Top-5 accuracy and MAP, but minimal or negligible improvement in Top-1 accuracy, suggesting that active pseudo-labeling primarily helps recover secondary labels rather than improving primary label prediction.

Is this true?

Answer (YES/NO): NO